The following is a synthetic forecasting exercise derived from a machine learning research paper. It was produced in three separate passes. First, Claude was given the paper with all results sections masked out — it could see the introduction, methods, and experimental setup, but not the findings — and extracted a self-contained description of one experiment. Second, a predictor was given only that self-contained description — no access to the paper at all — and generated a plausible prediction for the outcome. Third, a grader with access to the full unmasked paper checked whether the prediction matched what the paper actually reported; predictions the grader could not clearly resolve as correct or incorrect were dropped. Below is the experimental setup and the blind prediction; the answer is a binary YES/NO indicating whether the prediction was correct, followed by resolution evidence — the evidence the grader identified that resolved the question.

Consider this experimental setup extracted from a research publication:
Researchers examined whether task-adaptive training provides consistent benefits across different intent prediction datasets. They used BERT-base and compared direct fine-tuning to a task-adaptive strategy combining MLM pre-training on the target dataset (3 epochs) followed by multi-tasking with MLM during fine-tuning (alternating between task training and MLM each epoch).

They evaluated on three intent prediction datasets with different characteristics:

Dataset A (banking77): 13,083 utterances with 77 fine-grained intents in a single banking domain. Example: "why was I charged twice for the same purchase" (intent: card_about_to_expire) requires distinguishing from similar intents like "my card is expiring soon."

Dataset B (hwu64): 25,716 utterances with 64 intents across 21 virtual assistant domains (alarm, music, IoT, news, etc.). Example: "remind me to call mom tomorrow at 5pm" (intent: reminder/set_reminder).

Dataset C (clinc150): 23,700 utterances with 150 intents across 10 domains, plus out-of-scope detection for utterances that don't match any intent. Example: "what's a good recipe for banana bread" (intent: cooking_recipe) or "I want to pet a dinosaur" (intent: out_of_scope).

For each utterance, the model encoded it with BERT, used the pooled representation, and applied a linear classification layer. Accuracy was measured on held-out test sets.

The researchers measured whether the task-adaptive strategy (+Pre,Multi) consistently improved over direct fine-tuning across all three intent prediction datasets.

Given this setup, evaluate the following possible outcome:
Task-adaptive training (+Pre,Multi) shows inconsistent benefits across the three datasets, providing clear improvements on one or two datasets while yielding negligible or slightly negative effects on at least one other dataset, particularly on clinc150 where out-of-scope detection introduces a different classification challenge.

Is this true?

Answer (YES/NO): YES